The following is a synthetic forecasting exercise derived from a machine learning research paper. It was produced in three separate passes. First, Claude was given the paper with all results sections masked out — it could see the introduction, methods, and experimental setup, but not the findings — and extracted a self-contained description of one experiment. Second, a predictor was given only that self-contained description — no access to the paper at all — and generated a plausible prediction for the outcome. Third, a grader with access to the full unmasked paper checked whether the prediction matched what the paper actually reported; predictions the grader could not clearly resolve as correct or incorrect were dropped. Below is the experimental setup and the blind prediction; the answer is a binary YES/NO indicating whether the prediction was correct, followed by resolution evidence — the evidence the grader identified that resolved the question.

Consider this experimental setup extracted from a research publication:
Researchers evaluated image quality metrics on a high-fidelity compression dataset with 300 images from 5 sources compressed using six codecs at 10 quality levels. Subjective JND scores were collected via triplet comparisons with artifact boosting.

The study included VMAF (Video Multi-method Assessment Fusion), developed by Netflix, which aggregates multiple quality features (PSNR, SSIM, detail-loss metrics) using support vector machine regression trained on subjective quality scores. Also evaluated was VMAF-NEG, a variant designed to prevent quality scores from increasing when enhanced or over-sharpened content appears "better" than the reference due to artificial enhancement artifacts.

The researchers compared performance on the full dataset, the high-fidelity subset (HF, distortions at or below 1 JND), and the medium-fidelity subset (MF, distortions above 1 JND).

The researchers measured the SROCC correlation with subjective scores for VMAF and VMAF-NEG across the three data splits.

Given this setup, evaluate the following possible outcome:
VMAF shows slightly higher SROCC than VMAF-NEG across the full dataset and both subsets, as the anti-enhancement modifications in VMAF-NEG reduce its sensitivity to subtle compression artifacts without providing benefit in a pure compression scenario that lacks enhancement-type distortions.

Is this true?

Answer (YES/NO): NO